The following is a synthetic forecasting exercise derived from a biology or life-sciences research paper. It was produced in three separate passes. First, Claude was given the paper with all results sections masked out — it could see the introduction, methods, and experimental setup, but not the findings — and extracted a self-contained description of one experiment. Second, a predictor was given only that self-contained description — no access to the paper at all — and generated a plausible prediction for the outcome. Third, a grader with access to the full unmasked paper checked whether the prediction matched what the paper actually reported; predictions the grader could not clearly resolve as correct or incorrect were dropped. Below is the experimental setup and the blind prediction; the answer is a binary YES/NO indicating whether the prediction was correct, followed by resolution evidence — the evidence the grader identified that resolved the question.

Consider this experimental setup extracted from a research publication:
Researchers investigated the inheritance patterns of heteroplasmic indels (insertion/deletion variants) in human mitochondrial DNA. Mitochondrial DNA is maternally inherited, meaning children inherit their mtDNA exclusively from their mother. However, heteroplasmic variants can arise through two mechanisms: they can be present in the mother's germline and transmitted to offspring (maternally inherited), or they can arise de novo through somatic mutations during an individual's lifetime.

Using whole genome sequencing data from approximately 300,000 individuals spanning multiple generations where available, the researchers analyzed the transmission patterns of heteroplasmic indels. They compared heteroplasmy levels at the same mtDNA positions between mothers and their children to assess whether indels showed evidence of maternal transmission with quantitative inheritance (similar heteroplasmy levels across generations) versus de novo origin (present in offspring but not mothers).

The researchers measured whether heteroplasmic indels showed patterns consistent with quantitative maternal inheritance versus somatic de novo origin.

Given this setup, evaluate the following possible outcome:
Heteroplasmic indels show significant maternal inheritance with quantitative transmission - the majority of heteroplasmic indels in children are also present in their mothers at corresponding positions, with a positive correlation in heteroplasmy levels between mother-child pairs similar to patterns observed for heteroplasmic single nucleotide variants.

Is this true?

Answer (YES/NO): NO